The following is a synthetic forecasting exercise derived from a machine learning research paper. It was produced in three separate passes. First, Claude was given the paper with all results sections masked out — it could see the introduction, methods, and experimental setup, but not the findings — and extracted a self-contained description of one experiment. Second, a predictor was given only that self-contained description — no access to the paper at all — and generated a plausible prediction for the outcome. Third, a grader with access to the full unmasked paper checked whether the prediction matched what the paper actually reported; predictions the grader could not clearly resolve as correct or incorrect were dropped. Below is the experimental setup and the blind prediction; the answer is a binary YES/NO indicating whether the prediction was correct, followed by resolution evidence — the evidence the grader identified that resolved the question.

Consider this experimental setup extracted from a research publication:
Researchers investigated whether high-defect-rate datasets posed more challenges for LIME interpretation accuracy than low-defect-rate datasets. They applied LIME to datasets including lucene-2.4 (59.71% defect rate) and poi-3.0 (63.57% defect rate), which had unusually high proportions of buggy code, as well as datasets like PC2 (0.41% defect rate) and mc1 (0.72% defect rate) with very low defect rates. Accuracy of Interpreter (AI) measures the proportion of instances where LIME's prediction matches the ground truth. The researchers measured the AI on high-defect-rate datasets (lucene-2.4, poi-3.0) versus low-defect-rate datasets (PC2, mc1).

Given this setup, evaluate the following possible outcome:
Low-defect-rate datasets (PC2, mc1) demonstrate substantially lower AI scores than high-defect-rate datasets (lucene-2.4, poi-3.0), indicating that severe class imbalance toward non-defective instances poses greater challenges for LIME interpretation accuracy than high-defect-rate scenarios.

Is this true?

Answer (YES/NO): NO